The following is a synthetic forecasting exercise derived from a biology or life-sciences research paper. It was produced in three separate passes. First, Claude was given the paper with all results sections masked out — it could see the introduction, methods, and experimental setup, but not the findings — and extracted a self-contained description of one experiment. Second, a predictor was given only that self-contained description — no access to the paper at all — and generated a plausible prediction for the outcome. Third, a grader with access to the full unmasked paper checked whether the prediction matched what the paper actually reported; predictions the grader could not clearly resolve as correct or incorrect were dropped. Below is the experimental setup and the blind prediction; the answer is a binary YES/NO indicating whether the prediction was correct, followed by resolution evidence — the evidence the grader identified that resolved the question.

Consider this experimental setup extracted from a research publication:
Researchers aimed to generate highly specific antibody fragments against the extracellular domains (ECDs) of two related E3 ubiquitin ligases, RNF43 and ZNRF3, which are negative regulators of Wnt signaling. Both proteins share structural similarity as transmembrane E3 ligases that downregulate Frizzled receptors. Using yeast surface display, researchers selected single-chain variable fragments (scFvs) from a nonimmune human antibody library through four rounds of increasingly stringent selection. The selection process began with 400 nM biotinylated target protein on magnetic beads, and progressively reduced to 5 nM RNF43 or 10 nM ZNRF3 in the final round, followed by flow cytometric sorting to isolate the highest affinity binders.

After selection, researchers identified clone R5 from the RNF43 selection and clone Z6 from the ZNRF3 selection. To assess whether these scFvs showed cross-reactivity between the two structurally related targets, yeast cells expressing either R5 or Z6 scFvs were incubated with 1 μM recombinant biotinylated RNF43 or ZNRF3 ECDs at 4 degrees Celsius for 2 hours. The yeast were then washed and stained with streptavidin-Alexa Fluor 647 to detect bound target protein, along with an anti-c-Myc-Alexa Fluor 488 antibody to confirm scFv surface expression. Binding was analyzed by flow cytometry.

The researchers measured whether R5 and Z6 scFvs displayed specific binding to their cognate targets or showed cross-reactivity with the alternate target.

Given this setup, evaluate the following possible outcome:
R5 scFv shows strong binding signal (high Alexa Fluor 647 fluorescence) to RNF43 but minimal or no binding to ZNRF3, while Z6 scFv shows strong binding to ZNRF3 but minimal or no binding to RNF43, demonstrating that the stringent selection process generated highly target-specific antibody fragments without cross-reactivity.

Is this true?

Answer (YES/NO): YES